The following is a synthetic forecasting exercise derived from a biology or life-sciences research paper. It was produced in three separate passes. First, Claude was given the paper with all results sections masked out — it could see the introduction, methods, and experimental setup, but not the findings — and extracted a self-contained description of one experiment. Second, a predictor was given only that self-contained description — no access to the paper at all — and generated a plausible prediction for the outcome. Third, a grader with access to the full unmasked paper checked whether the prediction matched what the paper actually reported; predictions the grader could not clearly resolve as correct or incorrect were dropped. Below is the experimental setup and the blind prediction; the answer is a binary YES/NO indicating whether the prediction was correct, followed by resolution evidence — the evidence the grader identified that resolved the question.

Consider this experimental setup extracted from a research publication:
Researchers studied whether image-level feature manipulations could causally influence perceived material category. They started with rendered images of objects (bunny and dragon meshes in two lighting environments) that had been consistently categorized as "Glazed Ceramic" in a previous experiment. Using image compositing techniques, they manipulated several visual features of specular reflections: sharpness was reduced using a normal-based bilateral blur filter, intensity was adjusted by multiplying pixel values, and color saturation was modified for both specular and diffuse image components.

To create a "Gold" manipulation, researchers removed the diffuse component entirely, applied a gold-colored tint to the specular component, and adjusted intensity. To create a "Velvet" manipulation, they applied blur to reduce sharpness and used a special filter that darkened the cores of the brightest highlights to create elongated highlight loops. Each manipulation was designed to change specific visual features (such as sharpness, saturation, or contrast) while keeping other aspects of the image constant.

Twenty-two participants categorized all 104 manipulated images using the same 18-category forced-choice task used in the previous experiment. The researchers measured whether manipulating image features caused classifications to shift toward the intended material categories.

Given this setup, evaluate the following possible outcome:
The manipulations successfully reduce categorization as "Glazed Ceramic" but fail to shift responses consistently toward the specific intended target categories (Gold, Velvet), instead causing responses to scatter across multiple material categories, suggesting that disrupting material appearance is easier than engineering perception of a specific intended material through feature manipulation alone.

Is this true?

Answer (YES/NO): NO